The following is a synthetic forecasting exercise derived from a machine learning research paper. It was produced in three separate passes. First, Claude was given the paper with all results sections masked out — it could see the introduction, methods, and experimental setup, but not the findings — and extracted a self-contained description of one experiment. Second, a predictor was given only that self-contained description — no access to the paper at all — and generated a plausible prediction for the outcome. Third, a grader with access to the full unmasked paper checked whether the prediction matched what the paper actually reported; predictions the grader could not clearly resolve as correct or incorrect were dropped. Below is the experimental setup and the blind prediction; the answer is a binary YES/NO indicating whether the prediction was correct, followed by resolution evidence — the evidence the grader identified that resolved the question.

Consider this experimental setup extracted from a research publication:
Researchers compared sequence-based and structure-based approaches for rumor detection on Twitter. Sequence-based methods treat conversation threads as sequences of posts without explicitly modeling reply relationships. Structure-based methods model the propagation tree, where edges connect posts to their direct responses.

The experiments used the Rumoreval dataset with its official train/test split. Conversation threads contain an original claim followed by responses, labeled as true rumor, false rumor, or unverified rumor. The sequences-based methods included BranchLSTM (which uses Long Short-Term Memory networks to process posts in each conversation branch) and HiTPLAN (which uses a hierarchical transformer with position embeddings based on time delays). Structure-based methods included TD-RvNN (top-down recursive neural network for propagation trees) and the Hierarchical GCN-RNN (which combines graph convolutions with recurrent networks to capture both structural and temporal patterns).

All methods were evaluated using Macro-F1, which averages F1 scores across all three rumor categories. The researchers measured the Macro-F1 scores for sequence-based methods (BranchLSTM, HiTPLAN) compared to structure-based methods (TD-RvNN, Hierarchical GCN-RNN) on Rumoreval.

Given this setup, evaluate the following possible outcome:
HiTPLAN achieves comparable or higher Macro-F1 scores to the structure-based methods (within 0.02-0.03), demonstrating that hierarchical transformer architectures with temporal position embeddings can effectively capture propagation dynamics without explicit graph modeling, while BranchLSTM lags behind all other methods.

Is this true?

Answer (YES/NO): NO